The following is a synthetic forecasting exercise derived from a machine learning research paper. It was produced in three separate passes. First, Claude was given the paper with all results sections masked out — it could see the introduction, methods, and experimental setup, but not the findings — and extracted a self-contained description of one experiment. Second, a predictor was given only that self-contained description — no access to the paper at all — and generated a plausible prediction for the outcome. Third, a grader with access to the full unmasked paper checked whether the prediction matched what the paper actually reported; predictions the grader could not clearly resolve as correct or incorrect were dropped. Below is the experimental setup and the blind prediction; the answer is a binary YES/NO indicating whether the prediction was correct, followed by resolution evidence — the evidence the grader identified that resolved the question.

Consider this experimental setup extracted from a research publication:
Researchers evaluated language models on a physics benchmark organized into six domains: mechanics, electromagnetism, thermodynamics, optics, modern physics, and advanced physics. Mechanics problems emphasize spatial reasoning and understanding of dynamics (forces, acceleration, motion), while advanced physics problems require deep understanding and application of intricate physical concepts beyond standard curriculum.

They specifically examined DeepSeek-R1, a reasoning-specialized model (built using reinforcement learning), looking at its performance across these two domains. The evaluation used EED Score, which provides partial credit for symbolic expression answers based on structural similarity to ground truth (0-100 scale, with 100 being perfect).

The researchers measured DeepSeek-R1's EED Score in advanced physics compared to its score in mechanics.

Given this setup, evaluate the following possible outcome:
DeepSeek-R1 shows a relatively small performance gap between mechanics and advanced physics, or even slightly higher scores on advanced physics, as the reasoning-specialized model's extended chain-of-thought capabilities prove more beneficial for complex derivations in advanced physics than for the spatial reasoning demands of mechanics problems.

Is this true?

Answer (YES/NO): NO